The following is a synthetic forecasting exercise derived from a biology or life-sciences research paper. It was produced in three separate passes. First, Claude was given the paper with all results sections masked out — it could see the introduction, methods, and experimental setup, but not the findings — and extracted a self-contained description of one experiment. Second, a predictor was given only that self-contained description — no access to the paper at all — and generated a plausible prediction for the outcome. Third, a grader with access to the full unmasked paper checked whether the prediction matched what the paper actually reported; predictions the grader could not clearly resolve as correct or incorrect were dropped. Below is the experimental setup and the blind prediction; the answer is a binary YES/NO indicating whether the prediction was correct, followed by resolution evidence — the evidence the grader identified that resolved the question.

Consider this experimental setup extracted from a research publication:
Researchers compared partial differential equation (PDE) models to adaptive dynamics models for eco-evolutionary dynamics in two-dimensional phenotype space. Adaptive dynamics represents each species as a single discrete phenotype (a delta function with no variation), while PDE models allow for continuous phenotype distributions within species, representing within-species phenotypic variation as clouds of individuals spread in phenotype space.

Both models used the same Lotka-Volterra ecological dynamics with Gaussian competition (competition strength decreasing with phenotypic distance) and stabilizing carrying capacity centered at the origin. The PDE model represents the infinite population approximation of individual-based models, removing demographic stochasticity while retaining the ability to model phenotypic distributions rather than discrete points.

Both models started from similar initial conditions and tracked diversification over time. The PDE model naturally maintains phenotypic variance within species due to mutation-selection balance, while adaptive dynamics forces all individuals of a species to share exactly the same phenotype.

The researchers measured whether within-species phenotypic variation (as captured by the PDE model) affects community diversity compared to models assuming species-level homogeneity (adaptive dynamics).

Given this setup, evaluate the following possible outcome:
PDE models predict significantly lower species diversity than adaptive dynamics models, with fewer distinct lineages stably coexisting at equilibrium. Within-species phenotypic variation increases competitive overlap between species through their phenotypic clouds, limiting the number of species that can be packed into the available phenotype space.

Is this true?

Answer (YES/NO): YES